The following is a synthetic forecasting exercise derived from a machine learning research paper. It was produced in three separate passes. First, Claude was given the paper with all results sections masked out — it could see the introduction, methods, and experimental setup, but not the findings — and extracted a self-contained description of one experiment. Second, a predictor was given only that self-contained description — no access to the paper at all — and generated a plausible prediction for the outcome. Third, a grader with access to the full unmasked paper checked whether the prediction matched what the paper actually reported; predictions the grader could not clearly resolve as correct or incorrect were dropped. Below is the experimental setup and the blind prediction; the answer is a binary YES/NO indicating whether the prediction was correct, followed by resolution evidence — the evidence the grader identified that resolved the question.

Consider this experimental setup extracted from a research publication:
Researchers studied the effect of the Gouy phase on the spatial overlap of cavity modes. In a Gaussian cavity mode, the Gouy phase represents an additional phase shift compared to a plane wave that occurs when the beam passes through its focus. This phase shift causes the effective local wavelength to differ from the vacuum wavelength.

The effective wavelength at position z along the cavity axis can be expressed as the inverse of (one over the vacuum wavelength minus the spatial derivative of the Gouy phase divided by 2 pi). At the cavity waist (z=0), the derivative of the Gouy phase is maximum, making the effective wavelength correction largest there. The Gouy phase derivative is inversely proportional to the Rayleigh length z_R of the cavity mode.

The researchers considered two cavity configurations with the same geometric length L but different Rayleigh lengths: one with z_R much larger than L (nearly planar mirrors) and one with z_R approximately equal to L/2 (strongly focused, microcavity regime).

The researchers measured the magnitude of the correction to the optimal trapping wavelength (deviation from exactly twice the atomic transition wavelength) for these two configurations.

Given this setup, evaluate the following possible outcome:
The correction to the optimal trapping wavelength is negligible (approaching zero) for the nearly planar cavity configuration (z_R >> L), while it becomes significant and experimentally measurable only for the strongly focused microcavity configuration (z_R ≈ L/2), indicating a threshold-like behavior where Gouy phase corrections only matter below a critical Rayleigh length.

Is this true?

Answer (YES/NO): NO